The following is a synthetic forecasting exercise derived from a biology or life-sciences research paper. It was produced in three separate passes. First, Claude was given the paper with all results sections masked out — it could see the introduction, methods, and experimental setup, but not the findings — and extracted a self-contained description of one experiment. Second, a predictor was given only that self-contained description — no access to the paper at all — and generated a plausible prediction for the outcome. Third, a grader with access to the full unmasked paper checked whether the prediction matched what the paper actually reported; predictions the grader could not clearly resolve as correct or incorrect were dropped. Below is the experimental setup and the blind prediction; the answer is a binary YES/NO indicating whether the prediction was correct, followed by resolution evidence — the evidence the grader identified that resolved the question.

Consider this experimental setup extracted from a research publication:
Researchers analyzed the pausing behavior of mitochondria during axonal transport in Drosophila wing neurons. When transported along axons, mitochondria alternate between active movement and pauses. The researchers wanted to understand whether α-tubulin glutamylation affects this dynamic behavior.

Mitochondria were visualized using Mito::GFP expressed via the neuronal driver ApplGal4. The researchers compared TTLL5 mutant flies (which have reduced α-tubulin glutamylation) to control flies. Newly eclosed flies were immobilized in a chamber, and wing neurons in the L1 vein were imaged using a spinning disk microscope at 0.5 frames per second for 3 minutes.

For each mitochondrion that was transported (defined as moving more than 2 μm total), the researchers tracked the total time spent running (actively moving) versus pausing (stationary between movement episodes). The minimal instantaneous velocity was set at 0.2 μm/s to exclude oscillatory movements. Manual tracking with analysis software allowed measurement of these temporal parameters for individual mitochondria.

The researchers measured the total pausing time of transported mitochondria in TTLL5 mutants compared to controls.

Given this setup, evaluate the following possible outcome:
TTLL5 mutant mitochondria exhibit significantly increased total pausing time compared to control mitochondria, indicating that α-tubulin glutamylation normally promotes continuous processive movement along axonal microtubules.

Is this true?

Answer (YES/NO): NO